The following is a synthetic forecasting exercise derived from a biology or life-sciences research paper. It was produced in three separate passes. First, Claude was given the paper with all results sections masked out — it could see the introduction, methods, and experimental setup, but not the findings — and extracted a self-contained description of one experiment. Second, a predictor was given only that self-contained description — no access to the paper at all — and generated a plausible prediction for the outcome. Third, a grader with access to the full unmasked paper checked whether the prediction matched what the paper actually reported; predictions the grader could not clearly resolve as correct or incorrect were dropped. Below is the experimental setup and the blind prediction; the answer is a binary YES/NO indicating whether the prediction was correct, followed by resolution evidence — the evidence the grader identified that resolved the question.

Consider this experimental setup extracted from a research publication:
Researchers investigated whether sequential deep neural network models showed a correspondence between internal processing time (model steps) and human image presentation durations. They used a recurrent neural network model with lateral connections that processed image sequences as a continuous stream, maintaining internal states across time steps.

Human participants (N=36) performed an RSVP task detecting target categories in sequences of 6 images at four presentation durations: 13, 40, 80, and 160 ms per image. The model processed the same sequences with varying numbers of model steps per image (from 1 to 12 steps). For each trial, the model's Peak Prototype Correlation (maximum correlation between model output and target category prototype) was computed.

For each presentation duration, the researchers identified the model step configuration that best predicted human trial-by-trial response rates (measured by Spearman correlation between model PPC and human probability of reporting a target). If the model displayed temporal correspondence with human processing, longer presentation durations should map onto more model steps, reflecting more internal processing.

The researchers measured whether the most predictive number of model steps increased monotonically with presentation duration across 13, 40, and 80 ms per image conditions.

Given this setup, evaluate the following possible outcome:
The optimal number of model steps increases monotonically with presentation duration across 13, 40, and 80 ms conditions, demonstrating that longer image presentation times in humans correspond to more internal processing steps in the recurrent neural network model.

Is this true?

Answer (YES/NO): YES